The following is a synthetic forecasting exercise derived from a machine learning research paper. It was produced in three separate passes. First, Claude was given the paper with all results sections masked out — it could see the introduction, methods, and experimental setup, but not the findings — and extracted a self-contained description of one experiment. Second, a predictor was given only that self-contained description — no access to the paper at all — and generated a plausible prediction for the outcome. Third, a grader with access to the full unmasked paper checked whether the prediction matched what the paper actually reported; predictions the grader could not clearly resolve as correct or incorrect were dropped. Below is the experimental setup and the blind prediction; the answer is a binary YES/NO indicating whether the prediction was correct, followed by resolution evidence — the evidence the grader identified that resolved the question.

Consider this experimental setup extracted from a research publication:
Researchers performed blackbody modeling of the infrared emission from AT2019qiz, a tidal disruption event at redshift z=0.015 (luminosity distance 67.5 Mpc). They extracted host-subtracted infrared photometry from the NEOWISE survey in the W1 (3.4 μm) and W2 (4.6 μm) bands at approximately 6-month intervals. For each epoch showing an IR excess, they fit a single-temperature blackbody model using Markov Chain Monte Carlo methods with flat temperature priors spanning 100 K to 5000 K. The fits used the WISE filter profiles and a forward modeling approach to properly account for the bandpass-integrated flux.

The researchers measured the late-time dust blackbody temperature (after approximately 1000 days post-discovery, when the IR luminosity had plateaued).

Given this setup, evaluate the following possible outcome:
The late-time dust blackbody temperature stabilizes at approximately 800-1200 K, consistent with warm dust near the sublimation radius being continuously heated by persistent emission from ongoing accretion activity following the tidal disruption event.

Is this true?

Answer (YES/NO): NO